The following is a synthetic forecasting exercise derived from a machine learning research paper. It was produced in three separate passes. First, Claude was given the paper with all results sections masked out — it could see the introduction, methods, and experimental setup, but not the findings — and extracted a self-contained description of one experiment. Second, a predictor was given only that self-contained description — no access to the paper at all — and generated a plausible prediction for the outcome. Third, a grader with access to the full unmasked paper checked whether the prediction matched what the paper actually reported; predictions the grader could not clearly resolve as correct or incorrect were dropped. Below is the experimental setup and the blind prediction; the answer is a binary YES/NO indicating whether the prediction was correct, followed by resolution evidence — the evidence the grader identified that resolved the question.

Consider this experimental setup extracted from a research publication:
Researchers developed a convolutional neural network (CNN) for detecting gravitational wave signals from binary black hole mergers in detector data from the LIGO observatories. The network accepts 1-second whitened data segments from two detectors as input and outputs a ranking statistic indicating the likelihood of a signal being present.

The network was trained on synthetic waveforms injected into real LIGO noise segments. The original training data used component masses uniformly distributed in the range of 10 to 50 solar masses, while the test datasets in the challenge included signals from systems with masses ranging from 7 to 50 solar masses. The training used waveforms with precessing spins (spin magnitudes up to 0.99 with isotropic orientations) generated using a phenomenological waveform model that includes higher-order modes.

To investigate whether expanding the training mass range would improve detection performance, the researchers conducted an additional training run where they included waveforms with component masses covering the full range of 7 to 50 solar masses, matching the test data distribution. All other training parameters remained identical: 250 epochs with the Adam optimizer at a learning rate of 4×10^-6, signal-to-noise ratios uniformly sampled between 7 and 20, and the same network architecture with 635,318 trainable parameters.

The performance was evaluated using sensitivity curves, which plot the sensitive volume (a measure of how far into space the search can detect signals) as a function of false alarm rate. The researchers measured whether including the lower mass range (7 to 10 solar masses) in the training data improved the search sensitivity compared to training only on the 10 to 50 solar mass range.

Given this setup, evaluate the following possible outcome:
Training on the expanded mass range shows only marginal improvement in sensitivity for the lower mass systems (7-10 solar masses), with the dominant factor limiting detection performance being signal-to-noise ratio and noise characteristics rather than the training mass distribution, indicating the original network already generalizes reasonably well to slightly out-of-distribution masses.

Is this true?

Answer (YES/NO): NO